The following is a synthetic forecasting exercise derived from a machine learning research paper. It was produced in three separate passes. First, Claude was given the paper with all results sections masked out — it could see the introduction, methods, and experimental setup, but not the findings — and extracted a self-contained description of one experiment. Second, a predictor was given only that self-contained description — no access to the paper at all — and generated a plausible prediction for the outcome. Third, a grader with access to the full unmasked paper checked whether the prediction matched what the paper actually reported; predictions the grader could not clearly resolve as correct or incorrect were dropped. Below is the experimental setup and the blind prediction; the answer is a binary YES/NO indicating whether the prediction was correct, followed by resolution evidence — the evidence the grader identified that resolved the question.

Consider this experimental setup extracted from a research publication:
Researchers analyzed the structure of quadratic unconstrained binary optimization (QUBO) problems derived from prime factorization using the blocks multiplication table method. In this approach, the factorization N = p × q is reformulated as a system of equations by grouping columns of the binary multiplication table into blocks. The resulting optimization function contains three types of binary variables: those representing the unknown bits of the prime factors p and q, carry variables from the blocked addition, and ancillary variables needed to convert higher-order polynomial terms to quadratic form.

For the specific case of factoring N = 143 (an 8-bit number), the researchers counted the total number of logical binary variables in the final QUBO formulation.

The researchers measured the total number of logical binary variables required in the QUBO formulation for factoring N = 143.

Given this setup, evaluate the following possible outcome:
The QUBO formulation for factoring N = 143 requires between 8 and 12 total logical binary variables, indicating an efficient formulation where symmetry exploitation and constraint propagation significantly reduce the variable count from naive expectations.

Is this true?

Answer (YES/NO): YES